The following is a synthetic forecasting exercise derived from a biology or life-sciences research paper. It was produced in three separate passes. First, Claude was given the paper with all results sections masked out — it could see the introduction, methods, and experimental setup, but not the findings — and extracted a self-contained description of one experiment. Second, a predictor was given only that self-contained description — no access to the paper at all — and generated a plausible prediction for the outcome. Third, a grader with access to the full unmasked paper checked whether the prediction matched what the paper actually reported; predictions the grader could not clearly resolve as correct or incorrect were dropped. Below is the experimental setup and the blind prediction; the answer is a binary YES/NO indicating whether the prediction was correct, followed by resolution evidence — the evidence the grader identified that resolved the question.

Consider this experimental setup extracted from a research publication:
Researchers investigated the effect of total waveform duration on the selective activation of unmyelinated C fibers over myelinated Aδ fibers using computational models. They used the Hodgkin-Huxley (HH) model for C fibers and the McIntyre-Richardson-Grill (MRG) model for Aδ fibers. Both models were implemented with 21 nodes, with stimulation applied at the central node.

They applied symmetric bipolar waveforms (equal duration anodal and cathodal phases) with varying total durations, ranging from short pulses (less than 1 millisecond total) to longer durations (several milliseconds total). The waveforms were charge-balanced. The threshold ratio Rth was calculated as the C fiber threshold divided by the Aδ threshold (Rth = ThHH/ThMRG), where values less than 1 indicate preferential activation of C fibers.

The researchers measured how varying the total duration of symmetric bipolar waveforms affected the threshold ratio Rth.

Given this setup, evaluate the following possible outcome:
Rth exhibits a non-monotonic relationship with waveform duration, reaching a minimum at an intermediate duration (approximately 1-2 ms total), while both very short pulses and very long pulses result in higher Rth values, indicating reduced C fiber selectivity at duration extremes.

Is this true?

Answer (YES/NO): NO